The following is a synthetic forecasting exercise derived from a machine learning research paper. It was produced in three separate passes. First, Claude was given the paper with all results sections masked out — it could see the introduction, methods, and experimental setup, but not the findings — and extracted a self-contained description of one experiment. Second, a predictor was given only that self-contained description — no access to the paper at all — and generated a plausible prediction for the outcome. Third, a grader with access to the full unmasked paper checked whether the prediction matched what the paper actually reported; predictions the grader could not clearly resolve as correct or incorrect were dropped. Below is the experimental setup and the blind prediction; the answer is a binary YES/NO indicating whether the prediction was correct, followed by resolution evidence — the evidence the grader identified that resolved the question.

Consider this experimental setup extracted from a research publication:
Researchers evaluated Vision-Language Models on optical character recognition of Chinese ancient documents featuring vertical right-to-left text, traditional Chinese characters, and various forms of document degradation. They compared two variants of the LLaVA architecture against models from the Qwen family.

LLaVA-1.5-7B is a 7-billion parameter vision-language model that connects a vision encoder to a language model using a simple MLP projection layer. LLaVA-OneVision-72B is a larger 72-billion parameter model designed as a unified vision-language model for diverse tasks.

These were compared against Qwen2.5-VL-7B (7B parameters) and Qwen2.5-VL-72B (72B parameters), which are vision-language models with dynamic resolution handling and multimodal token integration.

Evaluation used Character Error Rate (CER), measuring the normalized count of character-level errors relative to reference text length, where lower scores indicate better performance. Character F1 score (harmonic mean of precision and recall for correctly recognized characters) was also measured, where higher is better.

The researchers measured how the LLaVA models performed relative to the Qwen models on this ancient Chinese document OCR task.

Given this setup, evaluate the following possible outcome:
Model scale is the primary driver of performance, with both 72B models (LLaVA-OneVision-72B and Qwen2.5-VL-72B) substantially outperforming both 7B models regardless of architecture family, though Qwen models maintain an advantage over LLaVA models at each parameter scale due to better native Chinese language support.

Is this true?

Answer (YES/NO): NO